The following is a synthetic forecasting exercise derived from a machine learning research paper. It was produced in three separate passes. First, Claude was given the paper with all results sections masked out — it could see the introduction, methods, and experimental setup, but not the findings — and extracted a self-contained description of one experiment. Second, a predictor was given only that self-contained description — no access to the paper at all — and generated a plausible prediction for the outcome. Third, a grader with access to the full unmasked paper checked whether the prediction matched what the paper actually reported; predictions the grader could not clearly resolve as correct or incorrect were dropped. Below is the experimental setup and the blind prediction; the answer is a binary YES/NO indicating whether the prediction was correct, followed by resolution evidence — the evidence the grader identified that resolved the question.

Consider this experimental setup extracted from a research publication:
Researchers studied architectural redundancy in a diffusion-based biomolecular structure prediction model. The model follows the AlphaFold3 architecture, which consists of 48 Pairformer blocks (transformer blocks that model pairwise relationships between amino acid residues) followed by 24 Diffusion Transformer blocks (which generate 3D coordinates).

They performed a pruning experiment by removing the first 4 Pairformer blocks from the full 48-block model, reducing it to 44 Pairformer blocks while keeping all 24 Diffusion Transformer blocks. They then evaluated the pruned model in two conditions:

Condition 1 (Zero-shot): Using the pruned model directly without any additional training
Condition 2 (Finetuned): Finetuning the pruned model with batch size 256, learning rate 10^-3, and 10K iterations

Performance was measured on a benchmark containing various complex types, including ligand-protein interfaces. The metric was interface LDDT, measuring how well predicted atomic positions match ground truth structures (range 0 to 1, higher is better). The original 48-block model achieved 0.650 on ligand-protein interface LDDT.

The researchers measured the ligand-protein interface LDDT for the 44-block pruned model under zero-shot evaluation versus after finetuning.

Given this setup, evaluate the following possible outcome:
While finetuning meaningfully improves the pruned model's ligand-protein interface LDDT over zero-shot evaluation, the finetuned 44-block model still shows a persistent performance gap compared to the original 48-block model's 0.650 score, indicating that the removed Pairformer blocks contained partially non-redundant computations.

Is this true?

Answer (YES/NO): NO